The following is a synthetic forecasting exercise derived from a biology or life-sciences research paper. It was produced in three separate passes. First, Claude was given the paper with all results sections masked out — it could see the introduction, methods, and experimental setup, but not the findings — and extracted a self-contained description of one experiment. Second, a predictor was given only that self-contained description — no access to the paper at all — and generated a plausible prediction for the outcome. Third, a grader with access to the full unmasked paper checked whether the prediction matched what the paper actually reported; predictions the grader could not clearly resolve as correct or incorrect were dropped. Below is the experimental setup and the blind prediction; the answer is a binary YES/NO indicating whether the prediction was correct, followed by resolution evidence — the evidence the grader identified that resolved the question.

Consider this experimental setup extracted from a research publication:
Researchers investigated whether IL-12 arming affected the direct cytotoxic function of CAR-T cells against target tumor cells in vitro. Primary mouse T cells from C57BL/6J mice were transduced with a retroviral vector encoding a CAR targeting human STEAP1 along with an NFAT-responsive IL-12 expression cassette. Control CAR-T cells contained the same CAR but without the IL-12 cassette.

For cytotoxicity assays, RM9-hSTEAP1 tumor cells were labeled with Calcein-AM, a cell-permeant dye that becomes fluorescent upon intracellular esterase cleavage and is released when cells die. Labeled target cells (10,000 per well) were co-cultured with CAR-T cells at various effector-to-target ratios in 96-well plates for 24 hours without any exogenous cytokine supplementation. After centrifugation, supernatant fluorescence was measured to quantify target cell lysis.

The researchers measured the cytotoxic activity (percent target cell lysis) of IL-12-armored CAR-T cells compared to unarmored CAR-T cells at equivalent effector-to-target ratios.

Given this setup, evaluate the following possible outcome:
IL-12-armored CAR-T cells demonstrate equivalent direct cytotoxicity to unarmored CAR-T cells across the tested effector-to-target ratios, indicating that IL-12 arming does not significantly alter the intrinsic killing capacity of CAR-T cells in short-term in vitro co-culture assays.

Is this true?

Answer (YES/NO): NO